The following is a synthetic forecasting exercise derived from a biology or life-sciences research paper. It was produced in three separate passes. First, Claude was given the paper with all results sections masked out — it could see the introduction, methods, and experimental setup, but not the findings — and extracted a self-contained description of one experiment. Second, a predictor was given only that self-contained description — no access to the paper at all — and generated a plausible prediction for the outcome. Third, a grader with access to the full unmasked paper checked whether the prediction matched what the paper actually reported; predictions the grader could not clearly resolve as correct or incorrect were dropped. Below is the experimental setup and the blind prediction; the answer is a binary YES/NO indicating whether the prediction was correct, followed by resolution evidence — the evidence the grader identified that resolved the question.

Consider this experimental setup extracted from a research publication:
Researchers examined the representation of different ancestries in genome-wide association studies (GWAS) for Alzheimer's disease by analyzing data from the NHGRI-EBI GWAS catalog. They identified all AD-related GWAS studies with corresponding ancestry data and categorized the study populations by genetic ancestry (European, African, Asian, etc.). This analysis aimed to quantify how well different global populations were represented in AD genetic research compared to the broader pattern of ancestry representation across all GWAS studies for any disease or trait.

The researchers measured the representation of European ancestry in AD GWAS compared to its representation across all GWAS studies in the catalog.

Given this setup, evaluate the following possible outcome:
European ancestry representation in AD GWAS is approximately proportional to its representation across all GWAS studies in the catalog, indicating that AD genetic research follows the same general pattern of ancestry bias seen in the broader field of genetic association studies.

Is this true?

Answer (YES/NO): NO